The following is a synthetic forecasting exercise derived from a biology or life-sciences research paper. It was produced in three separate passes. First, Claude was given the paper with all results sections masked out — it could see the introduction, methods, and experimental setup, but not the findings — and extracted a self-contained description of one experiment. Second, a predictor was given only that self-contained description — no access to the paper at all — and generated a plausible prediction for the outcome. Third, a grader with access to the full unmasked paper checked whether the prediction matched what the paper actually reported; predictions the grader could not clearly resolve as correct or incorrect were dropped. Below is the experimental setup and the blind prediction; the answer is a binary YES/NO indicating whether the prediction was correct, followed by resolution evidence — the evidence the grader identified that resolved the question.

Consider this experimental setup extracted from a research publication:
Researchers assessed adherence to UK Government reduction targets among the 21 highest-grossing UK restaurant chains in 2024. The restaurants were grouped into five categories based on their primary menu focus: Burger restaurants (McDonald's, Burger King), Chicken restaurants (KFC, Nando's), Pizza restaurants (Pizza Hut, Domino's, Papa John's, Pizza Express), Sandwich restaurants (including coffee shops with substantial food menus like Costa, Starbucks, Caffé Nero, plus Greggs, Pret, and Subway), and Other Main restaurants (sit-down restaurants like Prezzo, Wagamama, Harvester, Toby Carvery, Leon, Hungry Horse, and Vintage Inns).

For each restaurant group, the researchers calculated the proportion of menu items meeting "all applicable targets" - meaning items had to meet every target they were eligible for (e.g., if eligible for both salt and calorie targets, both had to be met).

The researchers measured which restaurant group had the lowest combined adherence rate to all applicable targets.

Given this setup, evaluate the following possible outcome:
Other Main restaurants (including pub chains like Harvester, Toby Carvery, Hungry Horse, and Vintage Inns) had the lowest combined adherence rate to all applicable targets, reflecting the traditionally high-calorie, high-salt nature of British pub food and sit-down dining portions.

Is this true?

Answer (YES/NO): NO